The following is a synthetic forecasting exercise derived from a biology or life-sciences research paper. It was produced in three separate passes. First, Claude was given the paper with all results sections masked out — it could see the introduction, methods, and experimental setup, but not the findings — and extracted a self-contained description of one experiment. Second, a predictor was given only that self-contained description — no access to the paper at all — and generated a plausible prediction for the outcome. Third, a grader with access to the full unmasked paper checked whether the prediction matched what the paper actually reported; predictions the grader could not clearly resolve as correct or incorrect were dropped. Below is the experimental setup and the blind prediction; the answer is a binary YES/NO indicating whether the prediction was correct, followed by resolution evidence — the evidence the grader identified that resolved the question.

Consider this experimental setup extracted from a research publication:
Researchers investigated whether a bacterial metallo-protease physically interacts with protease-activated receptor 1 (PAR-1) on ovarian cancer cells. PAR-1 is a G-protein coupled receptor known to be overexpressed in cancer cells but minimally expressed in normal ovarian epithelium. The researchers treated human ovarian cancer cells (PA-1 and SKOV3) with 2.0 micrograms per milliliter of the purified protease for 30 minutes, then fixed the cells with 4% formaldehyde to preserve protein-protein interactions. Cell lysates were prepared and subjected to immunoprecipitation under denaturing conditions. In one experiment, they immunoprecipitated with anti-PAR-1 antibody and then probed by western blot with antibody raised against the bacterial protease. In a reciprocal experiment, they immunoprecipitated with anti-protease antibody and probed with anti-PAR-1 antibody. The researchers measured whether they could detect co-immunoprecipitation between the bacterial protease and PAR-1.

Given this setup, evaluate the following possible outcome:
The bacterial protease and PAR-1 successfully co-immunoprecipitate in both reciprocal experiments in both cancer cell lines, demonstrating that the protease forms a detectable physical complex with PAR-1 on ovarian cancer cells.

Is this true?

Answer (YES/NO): YES